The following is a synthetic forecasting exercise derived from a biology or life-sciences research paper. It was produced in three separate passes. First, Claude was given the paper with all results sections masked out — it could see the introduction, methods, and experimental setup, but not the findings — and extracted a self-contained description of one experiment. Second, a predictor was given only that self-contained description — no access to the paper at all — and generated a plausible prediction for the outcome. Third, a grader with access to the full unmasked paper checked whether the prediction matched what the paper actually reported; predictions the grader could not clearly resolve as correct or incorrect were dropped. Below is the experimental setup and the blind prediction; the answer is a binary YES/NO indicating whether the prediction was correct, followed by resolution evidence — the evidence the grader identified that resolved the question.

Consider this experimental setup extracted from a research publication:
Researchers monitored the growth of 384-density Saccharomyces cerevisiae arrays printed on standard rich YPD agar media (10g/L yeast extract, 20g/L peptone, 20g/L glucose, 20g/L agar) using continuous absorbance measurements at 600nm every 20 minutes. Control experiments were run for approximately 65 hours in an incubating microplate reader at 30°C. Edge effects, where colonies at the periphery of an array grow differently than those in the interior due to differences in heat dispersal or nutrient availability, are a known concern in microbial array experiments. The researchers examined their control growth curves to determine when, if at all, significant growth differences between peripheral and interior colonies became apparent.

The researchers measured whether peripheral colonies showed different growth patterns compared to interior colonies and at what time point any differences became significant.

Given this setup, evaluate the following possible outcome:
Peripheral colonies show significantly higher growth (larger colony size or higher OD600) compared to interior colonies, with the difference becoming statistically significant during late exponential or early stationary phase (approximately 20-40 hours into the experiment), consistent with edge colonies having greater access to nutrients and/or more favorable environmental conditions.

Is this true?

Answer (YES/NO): NO